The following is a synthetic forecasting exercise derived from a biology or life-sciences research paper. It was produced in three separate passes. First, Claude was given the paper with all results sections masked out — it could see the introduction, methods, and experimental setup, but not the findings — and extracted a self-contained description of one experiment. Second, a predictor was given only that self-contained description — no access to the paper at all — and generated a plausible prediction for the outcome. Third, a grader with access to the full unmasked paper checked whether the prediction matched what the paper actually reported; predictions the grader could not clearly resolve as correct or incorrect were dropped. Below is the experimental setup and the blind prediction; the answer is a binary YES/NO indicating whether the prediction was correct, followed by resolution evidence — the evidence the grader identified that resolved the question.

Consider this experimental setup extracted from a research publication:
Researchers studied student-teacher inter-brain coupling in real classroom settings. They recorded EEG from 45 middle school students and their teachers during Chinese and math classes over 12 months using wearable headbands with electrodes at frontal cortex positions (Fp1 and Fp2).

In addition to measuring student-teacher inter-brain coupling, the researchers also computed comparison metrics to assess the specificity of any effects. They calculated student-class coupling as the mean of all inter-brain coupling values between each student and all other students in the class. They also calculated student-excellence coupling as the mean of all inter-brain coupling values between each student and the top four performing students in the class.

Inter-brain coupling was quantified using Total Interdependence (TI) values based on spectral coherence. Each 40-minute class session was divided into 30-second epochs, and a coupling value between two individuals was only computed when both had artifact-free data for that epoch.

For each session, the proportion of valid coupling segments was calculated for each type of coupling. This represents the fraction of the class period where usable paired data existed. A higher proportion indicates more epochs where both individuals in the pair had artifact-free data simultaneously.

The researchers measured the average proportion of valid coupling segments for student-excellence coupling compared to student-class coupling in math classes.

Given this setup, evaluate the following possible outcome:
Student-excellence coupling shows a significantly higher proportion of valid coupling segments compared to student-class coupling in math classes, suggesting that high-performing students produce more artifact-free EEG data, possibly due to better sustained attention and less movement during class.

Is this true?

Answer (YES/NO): NO